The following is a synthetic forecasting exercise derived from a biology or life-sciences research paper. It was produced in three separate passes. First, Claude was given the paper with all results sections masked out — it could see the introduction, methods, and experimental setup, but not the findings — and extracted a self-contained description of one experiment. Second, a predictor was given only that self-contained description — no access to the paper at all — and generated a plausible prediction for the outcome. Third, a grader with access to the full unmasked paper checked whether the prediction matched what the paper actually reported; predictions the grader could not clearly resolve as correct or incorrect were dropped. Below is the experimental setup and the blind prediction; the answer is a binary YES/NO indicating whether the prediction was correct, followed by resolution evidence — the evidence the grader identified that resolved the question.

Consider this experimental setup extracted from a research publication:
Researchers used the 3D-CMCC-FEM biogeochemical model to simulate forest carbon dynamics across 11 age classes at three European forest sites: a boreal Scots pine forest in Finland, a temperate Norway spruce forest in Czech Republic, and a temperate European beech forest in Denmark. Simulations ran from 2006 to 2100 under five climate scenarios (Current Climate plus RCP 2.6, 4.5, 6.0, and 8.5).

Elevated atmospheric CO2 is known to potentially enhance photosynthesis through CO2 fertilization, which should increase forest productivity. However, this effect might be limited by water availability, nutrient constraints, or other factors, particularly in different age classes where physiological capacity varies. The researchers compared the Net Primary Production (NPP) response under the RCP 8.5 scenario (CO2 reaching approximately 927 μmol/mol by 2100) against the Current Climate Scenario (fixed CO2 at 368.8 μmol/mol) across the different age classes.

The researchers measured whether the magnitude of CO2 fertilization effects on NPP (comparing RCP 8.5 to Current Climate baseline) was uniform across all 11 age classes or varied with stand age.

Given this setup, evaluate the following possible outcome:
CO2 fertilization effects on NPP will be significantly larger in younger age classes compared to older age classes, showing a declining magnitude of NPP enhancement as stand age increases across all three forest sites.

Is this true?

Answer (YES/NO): NO